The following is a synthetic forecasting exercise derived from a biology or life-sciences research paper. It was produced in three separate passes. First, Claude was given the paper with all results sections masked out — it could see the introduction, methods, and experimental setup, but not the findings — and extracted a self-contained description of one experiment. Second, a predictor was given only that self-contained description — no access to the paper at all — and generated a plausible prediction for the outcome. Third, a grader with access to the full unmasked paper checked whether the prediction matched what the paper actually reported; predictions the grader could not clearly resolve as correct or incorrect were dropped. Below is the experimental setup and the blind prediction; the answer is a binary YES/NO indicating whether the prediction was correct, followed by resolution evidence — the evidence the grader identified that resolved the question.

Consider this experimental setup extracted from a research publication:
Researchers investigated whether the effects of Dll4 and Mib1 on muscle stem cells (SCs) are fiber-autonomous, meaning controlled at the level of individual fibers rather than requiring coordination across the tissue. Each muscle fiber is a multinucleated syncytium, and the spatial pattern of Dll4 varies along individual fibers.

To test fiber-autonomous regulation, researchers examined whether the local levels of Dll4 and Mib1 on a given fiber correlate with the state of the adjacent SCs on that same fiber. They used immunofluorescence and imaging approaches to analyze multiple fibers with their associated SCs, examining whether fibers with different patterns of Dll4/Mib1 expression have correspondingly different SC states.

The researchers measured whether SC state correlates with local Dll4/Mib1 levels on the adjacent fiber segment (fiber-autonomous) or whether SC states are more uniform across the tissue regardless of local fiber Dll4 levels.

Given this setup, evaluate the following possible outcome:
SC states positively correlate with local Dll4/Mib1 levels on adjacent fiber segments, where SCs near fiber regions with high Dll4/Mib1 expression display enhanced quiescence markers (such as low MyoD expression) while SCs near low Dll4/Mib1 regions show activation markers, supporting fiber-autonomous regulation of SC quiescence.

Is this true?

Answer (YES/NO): NO